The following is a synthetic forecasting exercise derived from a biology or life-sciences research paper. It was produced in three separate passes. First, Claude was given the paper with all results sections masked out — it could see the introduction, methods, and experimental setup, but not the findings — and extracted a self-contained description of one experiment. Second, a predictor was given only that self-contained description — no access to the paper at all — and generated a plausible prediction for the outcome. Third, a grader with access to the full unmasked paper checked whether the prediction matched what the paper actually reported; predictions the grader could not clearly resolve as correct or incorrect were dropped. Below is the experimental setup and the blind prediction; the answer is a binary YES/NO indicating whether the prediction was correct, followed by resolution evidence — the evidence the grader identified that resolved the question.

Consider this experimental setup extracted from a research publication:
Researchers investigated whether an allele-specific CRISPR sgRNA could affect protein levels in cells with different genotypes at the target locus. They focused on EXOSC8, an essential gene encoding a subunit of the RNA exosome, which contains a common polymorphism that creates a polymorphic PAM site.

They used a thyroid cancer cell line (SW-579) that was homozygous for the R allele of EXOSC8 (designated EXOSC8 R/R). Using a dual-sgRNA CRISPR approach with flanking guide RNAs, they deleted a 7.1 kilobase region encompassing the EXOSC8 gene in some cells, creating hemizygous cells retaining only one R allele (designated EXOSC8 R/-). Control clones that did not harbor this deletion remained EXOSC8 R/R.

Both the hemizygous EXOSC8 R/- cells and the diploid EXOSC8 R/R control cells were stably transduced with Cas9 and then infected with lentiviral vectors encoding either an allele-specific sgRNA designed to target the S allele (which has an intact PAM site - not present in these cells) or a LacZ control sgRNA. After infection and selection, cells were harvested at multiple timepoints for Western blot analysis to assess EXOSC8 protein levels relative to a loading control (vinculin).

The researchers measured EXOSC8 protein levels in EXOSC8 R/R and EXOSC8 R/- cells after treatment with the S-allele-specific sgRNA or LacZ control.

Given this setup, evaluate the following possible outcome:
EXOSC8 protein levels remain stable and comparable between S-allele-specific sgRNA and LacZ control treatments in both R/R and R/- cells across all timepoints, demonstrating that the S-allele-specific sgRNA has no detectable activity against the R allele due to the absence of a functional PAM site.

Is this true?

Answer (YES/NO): YES